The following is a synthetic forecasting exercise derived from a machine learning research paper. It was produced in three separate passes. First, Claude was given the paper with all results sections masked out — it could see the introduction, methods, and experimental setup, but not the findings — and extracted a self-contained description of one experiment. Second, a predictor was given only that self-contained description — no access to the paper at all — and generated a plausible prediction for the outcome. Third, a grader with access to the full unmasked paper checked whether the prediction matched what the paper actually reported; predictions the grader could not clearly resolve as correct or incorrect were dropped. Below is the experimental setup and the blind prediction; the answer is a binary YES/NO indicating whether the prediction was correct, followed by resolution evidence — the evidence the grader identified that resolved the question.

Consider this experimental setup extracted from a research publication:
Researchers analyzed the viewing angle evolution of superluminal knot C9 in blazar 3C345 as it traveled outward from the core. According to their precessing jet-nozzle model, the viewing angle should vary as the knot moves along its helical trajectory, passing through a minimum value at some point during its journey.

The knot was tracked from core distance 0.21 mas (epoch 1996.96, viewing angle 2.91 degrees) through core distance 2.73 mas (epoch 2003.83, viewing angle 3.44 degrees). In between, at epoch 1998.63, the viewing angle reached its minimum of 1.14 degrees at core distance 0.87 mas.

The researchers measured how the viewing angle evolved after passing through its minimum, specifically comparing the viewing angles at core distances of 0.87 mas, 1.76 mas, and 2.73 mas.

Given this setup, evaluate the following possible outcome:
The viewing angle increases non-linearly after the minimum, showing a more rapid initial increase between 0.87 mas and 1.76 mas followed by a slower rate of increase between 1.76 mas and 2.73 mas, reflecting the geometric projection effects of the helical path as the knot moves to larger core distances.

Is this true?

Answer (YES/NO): YES